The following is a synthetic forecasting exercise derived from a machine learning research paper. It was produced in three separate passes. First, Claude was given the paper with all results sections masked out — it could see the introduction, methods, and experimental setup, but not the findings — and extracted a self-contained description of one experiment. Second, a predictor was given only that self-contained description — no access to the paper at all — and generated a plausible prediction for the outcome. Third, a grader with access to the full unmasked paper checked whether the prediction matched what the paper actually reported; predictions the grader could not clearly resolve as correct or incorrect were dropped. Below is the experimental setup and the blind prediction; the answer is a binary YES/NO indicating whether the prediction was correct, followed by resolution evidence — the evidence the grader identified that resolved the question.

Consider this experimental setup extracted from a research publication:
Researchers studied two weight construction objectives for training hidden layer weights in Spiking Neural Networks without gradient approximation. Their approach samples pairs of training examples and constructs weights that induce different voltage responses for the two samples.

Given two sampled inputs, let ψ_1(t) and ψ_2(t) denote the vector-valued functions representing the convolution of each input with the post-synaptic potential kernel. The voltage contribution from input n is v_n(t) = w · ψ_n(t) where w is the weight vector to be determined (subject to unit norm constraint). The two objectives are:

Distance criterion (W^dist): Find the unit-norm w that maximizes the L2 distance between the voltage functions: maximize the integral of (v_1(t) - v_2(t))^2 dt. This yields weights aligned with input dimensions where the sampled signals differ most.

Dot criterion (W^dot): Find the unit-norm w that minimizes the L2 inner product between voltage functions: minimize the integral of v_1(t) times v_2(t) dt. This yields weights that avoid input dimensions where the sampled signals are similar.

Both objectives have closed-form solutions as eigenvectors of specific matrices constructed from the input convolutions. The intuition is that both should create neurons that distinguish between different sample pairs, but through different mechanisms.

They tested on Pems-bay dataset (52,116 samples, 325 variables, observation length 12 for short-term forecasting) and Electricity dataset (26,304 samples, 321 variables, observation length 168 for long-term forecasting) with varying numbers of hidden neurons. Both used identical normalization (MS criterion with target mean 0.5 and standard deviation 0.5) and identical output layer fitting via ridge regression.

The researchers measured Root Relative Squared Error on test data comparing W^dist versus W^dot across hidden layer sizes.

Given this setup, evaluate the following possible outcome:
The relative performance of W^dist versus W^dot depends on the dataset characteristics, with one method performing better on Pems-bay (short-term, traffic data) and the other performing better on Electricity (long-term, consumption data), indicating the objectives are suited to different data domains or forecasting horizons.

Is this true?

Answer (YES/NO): NO